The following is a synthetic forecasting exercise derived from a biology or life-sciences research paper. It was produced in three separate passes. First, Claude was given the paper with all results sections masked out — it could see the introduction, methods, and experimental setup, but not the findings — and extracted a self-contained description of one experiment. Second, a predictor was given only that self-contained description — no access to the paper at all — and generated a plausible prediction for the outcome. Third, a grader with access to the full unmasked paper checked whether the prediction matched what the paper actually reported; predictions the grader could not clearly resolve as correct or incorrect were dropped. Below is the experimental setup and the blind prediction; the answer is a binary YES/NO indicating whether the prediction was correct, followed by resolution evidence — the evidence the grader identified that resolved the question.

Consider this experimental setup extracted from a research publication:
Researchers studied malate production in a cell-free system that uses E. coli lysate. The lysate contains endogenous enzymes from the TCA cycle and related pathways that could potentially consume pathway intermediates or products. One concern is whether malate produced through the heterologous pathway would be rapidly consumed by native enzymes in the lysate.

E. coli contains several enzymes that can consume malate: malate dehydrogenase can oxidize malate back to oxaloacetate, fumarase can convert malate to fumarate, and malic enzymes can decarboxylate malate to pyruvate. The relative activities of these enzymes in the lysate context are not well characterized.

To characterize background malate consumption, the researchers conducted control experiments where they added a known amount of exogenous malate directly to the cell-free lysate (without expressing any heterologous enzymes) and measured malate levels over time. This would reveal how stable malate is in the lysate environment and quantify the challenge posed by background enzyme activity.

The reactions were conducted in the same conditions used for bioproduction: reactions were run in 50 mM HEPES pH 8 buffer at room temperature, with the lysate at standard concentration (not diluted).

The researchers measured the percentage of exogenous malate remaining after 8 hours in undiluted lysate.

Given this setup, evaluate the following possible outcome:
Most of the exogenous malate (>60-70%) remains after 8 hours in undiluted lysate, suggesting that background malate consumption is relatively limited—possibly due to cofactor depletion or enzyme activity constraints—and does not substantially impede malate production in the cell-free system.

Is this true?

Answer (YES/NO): NO